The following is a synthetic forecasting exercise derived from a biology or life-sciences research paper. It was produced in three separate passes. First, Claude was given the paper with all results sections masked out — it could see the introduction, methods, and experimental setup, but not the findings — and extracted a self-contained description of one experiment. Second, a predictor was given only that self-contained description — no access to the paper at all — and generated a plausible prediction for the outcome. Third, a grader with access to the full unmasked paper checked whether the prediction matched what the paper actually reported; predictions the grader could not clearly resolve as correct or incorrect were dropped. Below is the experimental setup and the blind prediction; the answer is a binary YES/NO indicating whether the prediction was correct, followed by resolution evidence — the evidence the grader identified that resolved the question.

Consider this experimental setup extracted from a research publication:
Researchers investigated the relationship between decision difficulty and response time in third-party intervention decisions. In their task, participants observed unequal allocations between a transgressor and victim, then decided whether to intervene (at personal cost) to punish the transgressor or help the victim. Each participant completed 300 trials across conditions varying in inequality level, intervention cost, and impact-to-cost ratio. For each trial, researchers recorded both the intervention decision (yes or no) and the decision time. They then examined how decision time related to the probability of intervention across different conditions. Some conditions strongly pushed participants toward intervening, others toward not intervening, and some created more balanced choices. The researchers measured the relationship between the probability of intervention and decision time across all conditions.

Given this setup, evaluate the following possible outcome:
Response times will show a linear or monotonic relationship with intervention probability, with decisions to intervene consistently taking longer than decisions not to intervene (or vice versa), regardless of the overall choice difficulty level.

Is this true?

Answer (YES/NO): NO